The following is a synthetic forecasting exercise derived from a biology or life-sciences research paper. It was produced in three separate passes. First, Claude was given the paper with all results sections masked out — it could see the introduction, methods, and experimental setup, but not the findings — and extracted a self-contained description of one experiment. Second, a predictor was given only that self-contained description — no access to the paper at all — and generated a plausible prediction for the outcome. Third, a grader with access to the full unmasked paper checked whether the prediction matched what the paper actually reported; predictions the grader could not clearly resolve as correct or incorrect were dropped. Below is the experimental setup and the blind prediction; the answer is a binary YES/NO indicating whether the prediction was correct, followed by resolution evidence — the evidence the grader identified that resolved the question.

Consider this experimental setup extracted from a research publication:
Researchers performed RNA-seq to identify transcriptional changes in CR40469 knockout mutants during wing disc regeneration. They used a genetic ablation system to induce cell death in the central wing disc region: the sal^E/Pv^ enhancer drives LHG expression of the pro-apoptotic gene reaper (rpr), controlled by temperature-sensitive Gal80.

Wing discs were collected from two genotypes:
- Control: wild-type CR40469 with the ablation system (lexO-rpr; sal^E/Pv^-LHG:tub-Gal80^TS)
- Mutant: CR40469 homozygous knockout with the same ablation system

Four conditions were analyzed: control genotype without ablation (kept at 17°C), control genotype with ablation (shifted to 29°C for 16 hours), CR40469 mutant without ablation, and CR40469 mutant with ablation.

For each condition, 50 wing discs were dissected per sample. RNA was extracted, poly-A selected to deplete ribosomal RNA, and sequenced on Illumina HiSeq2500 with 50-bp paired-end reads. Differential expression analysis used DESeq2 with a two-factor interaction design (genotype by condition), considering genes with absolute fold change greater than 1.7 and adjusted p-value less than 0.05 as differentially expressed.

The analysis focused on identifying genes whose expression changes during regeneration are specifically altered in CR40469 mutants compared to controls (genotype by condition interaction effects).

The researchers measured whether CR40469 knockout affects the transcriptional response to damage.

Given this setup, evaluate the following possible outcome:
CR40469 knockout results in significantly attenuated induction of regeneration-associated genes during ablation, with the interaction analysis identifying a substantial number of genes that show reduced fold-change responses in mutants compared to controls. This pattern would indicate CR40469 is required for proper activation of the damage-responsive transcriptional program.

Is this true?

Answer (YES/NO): NO